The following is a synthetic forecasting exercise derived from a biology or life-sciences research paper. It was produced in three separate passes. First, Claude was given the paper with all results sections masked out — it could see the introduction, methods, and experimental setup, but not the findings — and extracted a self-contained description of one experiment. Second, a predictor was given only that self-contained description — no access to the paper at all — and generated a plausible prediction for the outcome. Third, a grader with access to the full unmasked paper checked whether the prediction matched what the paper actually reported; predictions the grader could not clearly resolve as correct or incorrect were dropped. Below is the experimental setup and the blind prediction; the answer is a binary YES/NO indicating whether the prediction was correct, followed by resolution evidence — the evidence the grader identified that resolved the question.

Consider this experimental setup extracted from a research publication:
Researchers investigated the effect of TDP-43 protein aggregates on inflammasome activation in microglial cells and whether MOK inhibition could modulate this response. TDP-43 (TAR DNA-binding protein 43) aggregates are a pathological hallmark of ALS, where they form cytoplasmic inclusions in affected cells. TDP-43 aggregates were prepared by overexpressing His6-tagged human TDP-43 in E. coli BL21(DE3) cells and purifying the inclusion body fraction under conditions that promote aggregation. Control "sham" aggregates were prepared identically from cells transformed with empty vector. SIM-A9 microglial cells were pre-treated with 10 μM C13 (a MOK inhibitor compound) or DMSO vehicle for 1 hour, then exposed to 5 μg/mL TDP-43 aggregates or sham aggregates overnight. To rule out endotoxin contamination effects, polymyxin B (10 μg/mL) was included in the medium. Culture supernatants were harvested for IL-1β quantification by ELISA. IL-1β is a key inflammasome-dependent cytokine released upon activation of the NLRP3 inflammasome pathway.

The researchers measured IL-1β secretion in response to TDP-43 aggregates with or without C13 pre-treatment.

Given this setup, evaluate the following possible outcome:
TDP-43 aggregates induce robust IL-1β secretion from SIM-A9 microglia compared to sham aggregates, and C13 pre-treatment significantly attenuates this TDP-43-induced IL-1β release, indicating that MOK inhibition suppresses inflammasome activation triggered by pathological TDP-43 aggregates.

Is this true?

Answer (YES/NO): YES